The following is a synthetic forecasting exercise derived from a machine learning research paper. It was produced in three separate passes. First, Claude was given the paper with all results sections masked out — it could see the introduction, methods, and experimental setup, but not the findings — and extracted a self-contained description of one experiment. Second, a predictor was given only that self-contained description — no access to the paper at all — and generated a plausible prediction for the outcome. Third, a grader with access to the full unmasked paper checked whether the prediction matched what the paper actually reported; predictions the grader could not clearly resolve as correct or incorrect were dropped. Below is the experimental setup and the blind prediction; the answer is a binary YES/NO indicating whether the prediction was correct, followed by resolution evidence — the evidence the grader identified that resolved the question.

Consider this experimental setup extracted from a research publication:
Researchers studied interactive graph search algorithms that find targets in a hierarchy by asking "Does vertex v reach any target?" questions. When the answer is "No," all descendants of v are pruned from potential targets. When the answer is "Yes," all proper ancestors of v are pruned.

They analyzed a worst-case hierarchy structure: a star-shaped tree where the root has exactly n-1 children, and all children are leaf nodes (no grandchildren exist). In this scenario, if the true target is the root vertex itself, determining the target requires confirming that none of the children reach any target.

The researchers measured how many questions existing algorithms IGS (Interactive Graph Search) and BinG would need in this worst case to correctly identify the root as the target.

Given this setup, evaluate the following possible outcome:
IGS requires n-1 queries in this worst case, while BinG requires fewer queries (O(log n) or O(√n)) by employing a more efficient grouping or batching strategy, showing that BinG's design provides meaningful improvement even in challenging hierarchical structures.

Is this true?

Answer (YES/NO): NO